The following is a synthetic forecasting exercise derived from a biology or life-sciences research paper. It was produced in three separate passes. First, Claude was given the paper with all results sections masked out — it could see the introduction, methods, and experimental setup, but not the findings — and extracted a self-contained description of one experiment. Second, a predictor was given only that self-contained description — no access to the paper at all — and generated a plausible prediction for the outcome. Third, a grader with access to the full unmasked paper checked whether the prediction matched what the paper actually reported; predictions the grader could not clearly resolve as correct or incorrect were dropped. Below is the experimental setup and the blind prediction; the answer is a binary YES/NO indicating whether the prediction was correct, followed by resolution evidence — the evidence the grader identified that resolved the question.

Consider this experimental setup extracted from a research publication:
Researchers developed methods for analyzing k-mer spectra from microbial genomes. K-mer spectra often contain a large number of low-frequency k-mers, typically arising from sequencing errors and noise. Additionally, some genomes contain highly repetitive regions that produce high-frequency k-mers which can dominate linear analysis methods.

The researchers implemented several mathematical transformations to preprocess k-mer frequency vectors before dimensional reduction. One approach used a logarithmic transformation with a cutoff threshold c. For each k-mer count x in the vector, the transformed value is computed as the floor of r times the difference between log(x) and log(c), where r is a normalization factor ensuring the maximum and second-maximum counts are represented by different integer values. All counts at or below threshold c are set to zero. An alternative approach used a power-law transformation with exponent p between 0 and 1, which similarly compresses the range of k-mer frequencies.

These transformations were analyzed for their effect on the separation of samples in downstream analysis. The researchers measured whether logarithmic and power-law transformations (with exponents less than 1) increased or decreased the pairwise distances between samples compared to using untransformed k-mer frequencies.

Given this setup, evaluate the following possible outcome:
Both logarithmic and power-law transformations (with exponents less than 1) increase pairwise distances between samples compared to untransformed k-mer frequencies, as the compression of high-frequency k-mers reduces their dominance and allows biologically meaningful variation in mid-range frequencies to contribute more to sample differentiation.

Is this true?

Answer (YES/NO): NO